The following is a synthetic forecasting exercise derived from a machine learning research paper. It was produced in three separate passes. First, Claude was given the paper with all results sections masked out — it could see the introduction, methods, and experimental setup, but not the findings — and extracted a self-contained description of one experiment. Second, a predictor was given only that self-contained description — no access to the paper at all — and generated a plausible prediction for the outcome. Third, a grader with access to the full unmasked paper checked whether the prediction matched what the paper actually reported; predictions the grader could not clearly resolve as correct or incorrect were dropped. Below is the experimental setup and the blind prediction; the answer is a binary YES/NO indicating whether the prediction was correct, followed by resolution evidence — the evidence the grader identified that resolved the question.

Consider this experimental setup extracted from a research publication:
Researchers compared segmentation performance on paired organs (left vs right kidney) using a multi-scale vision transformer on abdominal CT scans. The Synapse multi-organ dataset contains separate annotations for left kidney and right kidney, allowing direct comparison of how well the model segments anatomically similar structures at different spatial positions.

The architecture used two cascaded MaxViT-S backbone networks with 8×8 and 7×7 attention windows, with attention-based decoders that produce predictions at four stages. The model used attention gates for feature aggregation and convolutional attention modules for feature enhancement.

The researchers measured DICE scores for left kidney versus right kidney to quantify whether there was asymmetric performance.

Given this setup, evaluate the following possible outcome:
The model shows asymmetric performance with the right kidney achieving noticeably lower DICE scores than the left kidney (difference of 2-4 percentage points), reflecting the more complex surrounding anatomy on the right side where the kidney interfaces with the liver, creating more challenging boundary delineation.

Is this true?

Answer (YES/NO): YES